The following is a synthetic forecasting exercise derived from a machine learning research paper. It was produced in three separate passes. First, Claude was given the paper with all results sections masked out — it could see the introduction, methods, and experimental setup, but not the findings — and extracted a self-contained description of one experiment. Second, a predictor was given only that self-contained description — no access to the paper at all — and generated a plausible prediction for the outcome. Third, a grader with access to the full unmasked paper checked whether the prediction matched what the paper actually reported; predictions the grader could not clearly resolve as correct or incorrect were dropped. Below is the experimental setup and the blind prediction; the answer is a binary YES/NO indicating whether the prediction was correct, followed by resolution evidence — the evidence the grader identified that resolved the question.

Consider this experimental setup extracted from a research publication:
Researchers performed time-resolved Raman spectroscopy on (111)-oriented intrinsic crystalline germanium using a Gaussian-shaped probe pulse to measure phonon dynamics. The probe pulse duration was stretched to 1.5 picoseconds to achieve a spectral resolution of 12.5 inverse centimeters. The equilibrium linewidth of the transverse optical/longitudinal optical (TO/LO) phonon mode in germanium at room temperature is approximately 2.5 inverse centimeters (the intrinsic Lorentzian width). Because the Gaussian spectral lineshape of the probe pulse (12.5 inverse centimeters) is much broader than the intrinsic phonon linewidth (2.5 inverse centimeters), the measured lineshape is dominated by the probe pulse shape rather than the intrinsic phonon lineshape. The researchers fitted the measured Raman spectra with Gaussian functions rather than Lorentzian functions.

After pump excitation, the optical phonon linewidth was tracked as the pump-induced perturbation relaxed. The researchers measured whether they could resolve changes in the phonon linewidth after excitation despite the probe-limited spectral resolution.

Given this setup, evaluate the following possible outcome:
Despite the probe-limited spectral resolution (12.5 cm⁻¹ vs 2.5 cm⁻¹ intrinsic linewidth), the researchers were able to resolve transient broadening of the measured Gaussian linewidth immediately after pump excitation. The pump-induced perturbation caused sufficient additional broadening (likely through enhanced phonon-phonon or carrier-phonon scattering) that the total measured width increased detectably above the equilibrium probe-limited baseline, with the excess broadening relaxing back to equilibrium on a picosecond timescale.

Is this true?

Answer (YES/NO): YES